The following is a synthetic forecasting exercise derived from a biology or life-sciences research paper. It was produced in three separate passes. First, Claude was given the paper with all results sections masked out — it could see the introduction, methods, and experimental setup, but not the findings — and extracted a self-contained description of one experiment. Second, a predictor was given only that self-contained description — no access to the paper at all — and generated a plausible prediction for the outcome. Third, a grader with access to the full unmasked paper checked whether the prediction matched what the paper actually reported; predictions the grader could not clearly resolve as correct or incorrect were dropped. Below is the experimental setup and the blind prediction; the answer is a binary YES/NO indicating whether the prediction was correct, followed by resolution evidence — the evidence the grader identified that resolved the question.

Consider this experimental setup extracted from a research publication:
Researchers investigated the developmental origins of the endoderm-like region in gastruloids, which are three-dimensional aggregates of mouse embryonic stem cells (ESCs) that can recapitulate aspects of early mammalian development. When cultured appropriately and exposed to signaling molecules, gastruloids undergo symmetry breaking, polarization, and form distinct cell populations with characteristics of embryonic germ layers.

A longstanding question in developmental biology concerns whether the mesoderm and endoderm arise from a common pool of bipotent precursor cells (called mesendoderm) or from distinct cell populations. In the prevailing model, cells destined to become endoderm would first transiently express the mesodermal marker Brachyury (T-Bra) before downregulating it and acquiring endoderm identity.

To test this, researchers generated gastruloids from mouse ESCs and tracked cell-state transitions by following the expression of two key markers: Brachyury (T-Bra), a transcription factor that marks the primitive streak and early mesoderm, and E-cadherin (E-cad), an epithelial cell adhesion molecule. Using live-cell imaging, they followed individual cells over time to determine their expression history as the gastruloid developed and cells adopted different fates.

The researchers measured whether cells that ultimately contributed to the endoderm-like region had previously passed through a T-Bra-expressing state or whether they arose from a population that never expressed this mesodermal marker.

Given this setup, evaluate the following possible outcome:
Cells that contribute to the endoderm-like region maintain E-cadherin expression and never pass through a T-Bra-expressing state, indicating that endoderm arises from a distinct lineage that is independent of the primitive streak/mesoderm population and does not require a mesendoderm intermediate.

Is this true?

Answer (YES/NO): YES